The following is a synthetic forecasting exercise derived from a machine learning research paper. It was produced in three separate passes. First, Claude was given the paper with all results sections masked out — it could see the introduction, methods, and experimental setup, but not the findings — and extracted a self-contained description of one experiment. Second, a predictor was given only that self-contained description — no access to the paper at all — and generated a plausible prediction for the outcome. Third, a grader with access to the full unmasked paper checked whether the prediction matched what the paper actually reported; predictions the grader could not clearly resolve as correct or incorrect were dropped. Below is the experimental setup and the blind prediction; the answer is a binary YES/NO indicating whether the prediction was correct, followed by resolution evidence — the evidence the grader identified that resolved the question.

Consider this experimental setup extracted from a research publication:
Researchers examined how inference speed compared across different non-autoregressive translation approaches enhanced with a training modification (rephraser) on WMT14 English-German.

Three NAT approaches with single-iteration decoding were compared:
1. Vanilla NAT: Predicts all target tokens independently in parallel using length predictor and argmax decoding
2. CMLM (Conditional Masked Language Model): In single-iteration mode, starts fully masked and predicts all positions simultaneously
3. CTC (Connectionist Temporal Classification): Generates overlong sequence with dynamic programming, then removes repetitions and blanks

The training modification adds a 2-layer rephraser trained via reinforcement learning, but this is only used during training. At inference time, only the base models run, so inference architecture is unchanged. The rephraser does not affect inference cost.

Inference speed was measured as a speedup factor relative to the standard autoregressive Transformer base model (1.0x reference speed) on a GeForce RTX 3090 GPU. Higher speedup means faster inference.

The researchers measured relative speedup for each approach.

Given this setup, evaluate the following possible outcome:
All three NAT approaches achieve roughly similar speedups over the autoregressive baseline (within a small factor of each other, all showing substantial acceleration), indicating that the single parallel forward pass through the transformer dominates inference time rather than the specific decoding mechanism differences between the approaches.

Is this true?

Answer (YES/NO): YES